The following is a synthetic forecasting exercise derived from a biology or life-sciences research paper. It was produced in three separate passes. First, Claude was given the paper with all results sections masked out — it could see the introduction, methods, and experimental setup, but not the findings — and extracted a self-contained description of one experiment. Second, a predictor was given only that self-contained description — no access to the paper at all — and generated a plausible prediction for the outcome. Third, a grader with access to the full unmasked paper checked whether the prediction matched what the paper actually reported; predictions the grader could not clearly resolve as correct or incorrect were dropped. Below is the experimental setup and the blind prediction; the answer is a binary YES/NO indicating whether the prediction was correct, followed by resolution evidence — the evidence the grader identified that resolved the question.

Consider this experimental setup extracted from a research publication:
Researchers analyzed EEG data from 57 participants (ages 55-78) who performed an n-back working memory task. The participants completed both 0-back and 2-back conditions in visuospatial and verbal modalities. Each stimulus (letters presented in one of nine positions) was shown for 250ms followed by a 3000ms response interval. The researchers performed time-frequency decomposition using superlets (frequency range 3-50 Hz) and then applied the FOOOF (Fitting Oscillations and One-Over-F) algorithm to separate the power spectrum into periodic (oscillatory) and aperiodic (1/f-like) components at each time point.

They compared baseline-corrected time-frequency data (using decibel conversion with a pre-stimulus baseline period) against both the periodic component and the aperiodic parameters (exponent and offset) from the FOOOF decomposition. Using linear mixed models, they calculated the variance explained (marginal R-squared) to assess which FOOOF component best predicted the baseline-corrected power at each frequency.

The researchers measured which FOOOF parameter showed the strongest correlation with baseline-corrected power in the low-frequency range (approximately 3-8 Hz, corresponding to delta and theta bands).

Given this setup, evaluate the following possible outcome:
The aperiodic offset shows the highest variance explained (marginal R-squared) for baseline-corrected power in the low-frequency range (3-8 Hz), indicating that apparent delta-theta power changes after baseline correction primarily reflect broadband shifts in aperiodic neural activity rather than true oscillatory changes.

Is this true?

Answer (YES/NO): NO